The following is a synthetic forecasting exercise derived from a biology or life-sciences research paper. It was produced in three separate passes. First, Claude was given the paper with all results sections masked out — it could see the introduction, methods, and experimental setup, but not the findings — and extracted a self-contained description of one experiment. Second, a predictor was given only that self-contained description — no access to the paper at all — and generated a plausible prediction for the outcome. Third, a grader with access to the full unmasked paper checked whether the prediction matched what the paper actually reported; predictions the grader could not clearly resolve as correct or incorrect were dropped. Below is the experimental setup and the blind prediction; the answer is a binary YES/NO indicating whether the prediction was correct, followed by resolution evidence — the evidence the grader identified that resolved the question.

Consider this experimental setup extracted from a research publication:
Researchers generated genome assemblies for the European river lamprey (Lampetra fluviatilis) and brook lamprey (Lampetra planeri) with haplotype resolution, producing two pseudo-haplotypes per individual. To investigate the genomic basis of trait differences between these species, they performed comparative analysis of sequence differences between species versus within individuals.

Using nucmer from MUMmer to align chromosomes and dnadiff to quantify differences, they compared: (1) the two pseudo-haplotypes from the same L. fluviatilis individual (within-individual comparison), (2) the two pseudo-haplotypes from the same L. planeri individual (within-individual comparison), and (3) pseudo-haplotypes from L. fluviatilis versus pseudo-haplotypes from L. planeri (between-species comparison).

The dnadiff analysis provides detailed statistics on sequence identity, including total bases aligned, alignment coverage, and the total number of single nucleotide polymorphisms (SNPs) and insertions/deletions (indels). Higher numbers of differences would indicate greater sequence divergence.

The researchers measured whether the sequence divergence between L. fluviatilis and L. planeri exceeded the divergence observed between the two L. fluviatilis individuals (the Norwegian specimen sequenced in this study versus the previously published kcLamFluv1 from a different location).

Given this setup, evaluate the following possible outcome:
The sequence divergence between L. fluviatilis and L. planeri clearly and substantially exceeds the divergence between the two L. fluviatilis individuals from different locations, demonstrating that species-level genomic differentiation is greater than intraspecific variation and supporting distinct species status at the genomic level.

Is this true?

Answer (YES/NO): NO